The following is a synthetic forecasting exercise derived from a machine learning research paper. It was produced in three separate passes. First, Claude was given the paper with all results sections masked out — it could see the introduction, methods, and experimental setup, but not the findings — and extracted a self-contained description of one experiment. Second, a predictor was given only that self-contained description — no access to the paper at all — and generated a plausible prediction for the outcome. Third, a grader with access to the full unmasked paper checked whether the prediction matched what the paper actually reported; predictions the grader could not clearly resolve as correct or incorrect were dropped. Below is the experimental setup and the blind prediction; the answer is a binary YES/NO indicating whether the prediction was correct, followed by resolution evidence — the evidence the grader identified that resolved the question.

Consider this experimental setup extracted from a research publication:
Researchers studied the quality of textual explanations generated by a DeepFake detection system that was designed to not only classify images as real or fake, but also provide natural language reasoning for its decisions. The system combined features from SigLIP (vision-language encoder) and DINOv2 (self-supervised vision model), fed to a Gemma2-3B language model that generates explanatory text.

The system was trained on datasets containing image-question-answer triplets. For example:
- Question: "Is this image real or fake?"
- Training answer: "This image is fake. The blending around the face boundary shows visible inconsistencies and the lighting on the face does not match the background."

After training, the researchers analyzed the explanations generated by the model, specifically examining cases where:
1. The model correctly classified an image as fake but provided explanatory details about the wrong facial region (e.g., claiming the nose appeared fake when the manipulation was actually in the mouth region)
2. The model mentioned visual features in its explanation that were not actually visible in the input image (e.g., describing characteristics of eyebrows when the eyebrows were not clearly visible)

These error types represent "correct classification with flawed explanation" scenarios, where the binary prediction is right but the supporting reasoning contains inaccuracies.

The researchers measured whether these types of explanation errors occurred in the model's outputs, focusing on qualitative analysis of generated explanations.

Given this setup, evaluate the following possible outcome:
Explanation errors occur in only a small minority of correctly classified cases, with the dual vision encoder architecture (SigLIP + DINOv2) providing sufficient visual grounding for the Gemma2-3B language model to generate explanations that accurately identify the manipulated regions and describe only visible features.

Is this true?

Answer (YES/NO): NO